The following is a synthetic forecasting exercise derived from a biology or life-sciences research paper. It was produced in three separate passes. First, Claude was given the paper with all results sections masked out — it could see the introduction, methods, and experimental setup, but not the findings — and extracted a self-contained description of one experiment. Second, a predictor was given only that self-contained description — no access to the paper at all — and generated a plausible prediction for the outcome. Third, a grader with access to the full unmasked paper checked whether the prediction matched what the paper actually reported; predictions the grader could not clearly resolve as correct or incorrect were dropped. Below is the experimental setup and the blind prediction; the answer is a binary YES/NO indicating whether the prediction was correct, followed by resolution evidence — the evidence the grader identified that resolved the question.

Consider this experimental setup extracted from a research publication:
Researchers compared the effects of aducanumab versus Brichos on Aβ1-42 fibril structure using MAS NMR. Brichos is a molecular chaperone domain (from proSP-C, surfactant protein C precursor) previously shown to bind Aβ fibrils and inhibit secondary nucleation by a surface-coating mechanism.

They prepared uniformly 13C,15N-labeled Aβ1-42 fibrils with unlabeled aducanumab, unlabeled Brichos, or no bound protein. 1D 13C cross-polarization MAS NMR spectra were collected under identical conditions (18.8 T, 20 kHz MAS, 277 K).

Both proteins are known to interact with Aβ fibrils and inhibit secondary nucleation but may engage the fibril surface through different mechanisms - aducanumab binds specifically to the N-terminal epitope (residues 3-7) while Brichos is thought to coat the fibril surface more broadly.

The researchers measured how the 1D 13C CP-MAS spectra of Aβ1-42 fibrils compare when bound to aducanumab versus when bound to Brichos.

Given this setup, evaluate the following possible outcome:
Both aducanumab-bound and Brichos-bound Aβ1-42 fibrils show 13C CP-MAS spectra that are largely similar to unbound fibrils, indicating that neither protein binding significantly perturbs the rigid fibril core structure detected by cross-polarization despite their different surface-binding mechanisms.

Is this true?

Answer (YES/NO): YES